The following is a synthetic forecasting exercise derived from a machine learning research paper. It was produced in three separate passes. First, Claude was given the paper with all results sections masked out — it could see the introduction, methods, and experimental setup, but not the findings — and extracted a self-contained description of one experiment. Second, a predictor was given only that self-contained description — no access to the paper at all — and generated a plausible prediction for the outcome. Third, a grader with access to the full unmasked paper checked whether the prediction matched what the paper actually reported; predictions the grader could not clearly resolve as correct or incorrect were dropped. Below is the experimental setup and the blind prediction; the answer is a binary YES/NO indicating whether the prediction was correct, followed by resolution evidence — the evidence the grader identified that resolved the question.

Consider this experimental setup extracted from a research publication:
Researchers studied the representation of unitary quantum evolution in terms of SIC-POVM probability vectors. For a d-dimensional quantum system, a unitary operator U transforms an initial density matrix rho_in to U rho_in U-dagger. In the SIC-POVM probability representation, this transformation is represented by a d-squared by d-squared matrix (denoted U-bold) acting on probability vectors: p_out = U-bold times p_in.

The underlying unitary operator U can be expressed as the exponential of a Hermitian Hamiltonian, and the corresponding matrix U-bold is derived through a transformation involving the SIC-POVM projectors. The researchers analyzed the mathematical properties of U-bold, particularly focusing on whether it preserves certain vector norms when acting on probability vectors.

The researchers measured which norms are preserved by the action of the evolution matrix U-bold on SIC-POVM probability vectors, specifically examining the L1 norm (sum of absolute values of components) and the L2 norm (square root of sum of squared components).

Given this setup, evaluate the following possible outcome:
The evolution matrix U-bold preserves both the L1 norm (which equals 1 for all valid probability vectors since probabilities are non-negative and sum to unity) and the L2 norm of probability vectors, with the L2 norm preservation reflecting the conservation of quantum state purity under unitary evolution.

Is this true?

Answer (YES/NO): YES